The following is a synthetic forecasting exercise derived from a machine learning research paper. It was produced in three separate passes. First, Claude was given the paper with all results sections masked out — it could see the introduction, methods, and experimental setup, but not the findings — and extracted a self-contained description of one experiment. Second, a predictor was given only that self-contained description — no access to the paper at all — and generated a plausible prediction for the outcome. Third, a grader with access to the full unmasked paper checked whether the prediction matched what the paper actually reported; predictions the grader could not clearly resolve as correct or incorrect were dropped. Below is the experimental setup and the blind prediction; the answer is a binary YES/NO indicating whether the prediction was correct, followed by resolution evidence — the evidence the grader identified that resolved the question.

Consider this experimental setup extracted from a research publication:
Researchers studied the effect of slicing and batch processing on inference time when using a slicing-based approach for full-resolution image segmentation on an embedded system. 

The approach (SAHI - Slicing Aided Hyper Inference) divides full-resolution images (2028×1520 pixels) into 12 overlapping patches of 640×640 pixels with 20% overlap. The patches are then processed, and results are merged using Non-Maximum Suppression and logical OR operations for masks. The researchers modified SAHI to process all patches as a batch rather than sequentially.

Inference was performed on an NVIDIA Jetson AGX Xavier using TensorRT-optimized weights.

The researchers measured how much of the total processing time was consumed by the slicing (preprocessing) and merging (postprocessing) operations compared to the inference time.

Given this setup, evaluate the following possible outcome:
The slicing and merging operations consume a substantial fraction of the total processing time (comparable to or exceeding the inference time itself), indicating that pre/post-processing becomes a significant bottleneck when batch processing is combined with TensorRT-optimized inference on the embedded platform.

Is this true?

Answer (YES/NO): NO